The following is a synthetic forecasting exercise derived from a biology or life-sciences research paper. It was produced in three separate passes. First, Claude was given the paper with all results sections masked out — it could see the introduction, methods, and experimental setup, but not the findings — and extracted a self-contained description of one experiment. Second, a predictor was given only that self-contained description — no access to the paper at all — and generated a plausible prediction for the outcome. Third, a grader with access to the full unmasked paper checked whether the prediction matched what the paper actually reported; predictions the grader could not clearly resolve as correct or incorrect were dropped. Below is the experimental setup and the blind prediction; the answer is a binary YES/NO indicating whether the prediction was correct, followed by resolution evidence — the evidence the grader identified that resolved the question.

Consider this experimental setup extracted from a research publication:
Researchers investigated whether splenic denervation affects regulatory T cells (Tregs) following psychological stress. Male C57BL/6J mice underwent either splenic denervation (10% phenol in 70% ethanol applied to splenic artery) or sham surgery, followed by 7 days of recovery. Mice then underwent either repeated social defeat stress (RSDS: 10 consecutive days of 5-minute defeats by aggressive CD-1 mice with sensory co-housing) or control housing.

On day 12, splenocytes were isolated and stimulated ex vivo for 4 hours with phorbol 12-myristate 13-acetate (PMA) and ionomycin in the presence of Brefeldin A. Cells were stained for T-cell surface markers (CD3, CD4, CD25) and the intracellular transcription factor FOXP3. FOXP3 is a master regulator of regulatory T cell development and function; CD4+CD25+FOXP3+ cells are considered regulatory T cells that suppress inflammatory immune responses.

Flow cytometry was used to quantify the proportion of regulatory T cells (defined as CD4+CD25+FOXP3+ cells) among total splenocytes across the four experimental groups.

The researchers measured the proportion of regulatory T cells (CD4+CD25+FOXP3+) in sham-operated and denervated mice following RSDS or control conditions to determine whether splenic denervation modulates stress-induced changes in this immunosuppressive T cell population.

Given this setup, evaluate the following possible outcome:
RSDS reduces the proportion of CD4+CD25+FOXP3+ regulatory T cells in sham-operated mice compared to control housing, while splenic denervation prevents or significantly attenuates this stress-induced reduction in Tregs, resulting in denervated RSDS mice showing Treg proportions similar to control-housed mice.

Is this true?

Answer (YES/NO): NO